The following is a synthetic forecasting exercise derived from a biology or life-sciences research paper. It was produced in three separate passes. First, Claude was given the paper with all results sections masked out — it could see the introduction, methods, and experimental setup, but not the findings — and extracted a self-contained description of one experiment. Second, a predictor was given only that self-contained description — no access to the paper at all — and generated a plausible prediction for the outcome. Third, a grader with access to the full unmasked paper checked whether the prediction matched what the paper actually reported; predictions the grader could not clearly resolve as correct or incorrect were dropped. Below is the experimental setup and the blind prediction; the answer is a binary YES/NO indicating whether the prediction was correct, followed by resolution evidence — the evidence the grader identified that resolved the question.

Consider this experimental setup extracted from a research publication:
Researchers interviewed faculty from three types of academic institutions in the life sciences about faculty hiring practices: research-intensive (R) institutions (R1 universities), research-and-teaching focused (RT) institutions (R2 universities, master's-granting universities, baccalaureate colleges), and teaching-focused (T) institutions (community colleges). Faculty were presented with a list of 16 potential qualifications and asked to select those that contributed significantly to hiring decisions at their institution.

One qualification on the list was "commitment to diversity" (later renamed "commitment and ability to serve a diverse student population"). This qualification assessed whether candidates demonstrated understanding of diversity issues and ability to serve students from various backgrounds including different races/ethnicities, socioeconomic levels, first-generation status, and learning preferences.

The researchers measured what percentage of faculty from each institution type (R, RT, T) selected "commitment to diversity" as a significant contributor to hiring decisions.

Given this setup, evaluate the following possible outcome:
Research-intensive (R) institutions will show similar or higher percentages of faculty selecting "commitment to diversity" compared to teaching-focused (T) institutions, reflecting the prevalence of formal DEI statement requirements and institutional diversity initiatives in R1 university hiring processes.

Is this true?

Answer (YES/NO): NO